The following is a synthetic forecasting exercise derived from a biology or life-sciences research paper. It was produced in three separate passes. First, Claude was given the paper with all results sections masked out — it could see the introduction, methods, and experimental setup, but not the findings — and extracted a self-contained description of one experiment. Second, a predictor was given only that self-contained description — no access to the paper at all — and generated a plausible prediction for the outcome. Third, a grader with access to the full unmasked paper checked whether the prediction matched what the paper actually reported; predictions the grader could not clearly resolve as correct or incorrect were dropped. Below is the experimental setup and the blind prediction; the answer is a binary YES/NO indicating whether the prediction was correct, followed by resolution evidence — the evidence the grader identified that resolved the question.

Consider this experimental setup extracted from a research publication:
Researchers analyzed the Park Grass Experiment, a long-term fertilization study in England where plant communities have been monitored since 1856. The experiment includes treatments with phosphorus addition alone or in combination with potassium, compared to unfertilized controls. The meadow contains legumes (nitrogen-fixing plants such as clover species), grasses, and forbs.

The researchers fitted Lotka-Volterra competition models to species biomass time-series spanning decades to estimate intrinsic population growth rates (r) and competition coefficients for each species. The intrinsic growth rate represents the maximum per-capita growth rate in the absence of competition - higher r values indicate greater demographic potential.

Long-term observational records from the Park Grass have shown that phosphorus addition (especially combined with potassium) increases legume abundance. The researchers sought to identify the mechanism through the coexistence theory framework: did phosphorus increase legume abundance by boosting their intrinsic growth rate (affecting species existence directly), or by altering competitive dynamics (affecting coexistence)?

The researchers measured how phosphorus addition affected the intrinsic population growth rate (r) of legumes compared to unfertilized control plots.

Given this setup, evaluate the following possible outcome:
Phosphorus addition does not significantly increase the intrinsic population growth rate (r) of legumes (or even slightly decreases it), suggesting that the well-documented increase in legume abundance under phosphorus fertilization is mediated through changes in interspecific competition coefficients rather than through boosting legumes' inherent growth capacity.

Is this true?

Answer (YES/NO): NO